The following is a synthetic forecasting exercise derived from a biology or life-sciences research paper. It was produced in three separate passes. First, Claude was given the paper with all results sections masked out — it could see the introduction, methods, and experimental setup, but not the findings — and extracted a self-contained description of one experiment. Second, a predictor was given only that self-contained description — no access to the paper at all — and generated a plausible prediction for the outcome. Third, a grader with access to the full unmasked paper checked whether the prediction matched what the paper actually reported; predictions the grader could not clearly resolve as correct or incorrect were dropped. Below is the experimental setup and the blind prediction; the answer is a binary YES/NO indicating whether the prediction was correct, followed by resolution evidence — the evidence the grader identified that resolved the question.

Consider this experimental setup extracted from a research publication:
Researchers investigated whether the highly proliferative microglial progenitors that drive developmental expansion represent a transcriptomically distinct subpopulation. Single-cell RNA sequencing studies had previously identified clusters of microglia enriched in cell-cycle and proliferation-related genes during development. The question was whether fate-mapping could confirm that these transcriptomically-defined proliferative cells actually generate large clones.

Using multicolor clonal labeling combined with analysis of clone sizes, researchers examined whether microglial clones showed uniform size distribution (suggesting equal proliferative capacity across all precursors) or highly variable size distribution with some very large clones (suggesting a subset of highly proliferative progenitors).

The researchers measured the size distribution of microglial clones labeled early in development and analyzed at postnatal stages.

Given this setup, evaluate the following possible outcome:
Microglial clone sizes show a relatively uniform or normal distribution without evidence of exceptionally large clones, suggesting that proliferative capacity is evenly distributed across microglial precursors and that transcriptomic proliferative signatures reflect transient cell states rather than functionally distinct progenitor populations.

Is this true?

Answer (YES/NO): NO